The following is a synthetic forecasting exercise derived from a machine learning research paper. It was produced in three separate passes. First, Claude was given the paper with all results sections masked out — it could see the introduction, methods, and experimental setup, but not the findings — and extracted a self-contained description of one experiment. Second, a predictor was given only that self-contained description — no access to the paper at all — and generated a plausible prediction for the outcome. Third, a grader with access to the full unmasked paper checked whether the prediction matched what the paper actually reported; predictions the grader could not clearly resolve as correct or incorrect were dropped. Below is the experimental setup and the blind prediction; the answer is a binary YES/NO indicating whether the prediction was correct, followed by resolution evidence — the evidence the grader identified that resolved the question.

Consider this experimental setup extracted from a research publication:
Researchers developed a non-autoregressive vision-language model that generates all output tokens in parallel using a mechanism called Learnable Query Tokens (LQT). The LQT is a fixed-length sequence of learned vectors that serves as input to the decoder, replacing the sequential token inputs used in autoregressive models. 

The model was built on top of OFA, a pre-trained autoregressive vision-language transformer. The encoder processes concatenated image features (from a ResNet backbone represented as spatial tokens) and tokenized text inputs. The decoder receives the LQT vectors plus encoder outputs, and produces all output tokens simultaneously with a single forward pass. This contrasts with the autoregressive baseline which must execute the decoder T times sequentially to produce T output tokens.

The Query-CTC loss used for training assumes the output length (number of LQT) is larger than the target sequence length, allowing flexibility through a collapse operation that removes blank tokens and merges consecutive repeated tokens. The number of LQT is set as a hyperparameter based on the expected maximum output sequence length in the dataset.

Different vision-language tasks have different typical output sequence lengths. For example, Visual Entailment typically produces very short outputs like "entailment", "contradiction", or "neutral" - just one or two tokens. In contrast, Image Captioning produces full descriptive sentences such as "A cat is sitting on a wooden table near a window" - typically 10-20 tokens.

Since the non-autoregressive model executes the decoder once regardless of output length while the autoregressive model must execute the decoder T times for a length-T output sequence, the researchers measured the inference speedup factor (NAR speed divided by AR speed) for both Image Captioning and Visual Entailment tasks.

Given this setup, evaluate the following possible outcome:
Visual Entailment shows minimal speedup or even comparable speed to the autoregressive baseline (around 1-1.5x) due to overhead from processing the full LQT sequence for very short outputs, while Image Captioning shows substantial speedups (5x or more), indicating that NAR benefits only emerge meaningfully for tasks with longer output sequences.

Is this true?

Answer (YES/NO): YES